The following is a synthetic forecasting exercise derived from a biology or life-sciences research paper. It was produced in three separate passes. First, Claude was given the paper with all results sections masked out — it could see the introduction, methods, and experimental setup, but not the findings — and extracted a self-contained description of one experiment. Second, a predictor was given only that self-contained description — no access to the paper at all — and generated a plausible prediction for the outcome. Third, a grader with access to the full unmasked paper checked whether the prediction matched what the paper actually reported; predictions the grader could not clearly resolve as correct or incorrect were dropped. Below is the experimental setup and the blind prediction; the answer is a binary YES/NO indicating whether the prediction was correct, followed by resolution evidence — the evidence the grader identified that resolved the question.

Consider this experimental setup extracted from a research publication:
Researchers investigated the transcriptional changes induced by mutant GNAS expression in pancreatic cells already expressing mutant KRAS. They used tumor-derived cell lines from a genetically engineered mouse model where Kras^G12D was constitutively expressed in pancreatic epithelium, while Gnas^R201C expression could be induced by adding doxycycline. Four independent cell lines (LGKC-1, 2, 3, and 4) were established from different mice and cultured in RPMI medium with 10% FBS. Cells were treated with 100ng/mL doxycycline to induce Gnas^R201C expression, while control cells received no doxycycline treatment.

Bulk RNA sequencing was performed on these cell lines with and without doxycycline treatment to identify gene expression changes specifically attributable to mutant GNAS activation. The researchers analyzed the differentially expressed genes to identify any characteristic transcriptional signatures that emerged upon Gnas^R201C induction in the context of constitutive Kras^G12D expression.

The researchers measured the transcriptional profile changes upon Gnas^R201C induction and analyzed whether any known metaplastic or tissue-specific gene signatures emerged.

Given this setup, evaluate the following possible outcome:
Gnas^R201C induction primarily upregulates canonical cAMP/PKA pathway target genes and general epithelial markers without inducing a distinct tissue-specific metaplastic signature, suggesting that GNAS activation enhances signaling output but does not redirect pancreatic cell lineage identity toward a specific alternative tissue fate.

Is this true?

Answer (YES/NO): NO